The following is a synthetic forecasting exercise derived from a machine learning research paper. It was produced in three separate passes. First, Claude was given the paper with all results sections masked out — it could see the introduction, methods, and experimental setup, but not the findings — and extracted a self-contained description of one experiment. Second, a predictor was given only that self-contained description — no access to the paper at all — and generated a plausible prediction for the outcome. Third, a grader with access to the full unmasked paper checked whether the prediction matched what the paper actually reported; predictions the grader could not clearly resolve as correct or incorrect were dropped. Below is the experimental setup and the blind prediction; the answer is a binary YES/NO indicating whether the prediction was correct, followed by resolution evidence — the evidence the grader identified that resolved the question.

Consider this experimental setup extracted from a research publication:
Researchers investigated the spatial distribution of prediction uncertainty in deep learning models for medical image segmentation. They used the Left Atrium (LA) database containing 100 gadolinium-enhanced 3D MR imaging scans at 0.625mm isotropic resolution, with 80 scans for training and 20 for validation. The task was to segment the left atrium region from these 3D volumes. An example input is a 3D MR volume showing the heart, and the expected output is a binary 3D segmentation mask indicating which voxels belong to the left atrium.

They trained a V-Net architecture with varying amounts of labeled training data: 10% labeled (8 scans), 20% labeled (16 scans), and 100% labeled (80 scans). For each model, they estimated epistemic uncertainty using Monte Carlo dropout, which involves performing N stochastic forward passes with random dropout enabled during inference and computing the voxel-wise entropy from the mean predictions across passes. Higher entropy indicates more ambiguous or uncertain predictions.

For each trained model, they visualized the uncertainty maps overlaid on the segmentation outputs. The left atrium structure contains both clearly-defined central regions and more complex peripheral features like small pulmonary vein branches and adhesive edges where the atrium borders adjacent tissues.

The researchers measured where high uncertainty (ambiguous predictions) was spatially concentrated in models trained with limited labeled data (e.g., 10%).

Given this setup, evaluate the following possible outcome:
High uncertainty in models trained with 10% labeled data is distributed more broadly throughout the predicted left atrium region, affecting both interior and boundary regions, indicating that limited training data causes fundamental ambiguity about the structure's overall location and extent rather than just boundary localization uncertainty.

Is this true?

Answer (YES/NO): NO